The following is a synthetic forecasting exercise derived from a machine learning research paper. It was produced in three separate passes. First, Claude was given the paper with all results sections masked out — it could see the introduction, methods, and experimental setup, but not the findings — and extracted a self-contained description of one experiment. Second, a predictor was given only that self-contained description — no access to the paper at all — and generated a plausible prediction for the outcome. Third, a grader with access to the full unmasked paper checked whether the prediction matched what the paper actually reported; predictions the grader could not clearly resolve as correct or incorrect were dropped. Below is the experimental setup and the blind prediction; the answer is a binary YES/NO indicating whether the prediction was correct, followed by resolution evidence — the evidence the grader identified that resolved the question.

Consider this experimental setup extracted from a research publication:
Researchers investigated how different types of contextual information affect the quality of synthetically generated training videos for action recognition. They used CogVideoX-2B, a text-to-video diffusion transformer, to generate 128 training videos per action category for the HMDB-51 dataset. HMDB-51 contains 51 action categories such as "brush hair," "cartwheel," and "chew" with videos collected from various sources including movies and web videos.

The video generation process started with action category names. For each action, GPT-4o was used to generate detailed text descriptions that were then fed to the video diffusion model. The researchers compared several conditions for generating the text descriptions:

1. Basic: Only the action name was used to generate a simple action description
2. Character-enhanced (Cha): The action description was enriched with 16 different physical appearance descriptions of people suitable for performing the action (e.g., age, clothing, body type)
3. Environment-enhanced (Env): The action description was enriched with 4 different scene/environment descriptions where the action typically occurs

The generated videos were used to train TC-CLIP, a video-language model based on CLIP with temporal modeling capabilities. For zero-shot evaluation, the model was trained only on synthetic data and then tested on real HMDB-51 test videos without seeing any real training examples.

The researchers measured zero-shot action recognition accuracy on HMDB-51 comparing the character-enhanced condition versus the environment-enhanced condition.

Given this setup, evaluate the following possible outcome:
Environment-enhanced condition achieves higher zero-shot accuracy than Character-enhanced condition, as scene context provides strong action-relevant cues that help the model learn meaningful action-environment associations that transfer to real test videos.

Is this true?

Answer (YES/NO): NO